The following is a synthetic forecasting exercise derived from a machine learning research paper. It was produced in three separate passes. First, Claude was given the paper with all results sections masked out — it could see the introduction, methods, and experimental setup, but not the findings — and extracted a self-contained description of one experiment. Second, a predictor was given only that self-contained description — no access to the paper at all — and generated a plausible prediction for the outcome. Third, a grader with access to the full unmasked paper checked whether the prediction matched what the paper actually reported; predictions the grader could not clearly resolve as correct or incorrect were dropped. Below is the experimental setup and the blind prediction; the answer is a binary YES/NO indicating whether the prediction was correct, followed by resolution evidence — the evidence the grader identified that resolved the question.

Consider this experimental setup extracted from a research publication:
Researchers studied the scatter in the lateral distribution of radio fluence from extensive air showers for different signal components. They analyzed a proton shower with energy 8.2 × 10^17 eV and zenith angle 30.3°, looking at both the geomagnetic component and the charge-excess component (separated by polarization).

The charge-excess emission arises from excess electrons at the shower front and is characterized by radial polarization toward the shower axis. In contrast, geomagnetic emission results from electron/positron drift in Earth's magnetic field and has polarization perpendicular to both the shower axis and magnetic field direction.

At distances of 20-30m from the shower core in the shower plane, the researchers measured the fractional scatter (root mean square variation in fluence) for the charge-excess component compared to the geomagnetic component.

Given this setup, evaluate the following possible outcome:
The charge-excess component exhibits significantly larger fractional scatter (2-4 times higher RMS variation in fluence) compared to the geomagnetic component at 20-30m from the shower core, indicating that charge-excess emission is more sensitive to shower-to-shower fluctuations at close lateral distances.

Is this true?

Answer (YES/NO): NO